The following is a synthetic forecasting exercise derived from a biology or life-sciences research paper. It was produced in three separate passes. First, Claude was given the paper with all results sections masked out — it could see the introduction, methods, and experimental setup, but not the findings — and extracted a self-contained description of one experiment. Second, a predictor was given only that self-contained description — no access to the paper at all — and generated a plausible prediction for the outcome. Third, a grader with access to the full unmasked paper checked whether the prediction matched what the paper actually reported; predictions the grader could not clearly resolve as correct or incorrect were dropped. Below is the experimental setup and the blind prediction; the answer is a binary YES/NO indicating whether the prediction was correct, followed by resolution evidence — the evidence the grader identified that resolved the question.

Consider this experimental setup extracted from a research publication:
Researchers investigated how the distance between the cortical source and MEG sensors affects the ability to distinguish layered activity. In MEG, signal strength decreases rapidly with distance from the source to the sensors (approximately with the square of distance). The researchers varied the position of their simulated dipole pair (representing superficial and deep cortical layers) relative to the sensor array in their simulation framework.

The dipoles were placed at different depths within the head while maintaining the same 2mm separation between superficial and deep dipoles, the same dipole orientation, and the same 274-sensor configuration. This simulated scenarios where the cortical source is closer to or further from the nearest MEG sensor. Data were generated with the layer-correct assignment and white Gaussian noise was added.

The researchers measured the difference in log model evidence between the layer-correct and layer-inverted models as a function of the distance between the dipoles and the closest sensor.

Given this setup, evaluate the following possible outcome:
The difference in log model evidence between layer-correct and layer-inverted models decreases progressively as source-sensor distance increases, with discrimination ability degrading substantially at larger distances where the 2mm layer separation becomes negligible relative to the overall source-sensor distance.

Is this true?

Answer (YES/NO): YES